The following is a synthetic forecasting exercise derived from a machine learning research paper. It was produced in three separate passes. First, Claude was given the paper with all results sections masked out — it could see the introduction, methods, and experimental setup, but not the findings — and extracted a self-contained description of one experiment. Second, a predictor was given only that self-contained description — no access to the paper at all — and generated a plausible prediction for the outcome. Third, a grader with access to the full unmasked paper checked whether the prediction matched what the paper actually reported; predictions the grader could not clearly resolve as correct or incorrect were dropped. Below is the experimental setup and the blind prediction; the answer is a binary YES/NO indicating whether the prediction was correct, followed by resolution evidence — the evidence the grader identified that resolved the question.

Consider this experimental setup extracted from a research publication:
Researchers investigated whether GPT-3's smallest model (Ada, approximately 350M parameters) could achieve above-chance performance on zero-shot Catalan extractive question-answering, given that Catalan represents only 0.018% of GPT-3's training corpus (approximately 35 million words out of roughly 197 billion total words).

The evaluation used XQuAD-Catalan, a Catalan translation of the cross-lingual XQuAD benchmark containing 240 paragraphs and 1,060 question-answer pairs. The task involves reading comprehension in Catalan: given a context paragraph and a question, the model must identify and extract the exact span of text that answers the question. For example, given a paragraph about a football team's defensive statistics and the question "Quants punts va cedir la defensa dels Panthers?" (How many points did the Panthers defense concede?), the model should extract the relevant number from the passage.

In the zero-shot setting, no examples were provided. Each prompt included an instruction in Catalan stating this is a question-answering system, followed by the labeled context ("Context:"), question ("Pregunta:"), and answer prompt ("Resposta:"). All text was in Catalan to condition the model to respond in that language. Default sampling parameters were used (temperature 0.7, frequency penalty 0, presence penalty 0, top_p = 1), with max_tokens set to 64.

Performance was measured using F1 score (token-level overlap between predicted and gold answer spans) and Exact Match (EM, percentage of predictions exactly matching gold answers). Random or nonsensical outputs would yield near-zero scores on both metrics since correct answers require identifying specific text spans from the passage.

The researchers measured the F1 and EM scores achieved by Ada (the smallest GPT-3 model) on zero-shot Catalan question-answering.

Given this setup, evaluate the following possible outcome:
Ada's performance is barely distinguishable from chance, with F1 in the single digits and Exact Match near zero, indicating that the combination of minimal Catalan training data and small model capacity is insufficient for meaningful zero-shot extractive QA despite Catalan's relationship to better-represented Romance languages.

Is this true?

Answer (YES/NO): YES